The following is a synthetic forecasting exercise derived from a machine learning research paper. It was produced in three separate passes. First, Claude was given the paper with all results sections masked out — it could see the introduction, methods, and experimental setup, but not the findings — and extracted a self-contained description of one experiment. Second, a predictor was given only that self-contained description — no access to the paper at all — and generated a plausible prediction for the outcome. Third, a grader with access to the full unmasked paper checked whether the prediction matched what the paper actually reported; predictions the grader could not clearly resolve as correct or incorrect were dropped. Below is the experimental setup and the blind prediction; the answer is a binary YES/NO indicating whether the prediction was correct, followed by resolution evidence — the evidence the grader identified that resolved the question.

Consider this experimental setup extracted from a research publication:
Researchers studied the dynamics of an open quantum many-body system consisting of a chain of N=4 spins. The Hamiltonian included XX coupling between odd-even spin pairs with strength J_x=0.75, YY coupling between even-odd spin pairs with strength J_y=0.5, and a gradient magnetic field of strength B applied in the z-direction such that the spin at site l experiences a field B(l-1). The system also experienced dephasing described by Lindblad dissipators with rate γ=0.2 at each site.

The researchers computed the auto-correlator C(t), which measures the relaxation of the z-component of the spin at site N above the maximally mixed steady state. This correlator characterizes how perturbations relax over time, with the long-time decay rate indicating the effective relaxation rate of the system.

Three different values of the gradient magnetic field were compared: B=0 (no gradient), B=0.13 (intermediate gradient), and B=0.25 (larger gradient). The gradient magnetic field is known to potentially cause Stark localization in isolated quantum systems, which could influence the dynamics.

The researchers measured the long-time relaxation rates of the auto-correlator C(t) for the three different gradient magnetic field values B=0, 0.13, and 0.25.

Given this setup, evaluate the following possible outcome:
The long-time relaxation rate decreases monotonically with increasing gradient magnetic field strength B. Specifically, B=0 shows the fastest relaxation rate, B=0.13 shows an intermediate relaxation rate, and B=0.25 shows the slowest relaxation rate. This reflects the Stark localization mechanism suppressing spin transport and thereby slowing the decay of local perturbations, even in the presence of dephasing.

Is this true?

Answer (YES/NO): NO